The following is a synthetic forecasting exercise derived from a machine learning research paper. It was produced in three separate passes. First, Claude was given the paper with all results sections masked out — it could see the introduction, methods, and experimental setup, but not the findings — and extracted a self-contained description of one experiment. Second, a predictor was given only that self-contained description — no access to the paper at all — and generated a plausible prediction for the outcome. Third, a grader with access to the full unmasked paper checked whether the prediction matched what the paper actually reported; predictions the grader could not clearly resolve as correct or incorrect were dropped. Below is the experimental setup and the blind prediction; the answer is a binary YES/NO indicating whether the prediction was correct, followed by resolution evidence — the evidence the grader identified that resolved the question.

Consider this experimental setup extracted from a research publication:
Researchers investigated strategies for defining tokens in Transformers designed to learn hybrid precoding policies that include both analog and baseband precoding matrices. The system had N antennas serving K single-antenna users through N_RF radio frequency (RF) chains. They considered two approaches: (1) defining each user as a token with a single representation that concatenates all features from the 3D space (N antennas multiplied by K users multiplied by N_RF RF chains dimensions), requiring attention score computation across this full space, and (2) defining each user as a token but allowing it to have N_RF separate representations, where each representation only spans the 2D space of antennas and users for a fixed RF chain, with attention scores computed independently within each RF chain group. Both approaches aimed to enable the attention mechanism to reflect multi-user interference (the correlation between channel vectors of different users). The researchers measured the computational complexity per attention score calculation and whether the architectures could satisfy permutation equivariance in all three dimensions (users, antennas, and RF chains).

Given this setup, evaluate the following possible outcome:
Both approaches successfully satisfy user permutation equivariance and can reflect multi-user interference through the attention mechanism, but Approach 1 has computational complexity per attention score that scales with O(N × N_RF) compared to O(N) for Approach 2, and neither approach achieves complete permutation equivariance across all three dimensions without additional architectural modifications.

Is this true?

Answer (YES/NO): NO